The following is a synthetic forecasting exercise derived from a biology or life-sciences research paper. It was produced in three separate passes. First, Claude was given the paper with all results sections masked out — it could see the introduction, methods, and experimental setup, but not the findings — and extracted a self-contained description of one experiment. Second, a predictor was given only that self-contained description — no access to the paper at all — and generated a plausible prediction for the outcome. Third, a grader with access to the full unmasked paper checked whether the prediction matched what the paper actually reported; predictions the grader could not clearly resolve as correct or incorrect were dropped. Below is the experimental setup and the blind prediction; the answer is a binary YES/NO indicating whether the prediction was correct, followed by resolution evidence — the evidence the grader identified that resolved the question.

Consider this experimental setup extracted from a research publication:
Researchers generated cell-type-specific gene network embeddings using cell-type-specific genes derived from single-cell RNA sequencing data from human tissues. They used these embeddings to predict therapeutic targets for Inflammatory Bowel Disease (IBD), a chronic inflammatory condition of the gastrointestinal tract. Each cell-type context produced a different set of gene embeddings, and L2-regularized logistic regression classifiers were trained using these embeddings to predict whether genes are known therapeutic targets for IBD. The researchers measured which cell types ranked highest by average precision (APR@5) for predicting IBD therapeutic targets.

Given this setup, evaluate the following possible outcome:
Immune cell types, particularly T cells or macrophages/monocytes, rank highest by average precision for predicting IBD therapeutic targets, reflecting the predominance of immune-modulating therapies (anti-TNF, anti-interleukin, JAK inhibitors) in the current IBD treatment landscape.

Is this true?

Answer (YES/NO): NO